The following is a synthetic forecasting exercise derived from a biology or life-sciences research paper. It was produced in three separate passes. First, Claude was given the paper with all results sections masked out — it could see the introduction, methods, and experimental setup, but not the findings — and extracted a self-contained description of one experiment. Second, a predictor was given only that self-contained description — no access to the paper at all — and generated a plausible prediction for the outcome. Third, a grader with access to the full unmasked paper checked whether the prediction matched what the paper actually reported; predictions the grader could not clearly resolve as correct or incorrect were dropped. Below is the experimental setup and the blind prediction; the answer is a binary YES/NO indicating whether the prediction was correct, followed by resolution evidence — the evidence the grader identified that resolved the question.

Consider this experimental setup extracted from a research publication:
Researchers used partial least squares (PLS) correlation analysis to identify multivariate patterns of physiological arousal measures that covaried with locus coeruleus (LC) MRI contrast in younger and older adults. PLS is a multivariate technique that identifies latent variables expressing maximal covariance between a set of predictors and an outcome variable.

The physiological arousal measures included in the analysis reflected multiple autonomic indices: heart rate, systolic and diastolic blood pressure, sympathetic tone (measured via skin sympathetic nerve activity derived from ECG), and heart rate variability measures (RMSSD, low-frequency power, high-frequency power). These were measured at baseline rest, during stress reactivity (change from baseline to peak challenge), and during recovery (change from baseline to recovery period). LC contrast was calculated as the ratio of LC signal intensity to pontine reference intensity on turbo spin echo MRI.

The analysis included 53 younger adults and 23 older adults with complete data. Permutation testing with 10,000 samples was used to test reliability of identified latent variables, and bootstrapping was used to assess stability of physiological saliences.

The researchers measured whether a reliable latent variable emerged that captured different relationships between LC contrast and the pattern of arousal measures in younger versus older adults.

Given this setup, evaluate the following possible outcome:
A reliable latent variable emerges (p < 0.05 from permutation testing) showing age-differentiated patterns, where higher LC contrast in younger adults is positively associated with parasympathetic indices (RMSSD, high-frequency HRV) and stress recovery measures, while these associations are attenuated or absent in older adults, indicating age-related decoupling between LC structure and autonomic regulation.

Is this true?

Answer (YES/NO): NO